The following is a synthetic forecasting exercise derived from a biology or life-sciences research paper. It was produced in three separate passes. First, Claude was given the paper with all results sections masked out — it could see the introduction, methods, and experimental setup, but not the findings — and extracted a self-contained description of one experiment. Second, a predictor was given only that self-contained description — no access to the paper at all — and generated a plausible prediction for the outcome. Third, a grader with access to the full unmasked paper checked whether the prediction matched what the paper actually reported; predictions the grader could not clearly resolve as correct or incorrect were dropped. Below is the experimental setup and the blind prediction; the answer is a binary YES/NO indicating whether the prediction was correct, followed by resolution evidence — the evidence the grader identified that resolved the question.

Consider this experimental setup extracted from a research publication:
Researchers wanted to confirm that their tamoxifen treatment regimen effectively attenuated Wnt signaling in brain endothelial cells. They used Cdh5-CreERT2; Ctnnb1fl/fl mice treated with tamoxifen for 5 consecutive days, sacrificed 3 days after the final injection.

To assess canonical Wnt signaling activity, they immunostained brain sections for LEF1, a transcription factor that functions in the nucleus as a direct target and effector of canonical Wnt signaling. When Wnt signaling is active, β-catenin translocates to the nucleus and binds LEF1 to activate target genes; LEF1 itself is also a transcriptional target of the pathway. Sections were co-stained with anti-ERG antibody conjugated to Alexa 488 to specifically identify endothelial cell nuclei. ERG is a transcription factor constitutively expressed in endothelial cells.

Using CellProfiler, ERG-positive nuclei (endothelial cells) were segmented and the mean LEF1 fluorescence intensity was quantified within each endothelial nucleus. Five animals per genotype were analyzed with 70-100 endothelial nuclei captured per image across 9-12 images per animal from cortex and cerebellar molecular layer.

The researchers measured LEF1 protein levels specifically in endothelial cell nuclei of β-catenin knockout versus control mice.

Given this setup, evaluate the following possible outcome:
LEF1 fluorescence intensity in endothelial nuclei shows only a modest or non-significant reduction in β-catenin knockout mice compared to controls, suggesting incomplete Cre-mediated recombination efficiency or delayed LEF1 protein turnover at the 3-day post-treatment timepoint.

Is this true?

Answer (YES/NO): NO